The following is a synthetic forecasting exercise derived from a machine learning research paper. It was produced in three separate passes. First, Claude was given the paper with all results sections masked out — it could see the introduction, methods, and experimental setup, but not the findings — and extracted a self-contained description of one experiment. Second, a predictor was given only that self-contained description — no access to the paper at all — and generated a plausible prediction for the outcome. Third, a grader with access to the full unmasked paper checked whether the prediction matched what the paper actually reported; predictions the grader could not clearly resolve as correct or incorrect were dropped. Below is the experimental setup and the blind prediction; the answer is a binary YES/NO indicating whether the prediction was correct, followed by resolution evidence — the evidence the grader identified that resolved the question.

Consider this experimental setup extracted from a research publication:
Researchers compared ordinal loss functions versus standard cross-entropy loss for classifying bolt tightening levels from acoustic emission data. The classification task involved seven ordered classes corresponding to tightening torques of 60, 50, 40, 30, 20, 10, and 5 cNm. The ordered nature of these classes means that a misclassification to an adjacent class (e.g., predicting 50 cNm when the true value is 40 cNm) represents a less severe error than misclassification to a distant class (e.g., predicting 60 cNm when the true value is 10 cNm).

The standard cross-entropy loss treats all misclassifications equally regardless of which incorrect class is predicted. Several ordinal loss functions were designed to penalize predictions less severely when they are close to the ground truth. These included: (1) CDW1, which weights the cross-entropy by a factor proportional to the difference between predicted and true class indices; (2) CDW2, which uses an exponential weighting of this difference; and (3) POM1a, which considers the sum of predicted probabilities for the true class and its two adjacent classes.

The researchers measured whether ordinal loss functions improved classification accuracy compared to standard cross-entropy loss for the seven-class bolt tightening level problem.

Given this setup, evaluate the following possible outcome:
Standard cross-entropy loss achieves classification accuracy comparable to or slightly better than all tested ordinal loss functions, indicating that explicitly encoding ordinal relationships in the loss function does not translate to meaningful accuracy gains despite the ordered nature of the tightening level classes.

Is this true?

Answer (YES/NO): NO